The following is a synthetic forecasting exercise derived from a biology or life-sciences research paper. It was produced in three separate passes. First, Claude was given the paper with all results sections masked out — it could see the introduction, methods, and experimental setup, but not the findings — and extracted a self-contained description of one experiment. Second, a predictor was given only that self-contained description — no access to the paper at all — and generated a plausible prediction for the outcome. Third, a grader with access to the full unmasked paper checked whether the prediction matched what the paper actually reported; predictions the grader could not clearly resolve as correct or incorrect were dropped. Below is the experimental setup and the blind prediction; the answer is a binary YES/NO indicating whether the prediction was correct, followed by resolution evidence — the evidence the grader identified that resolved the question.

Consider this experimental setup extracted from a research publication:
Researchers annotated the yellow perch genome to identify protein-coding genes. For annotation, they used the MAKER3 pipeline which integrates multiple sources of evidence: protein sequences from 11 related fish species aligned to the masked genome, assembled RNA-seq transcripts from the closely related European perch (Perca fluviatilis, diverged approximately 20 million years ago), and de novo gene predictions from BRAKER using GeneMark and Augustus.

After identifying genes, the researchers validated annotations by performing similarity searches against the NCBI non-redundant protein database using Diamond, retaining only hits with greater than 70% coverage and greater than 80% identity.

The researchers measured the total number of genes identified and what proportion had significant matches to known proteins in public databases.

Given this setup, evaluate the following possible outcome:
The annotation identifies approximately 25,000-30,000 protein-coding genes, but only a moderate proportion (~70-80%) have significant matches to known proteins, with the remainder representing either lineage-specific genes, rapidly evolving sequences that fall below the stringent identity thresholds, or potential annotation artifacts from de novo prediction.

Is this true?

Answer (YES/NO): NO